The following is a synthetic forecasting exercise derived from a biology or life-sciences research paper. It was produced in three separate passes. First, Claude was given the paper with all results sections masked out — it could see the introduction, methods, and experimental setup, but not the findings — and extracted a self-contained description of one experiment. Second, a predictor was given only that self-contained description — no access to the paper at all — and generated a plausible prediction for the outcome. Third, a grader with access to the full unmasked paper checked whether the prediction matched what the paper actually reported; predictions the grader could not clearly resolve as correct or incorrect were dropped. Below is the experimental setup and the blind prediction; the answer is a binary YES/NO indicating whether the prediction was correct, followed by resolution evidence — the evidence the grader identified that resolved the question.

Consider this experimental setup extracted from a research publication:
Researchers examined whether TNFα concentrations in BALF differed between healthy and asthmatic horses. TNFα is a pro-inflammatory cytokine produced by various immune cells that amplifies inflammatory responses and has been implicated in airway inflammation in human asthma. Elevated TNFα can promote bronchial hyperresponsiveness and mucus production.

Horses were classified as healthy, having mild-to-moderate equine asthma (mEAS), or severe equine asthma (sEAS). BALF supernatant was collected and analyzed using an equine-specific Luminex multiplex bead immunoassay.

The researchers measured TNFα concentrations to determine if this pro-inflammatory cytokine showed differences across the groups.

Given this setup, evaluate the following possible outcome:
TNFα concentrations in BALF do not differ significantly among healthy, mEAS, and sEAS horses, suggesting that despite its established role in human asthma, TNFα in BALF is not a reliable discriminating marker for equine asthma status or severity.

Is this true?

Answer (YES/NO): NO